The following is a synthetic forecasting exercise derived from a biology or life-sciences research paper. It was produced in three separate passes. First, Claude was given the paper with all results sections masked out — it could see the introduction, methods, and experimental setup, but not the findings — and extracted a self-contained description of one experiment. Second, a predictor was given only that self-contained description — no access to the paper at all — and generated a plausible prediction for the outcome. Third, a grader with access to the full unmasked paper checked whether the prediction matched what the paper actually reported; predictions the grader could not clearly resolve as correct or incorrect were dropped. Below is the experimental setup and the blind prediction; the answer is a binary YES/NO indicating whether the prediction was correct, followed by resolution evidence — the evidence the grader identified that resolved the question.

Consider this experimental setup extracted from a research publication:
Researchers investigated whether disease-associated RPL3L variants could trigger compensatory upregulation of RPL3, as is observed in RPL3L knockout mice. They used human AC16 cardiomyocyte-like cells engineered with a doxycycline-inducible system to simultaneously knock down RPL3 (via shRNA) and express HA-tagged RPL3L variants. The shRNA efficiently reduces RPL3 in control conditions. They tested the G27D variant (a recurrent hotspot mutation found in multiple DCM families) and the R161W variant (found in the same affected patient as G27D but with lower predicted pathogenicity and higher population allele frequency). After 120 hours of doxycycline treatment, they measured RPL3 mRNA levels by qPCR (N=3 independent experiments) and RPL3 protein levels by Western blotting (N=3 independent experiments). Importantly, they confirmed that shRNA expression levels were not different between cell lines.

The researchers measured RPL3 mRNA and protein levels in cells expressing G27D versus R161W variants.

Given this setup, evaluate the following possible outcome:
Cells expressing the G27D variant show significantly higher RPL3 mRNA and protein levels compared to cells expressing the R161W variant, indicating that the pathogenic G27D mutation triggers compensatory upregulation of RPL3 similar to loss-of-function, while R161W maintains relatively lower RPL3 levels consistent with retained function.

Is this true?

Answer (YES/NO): NO